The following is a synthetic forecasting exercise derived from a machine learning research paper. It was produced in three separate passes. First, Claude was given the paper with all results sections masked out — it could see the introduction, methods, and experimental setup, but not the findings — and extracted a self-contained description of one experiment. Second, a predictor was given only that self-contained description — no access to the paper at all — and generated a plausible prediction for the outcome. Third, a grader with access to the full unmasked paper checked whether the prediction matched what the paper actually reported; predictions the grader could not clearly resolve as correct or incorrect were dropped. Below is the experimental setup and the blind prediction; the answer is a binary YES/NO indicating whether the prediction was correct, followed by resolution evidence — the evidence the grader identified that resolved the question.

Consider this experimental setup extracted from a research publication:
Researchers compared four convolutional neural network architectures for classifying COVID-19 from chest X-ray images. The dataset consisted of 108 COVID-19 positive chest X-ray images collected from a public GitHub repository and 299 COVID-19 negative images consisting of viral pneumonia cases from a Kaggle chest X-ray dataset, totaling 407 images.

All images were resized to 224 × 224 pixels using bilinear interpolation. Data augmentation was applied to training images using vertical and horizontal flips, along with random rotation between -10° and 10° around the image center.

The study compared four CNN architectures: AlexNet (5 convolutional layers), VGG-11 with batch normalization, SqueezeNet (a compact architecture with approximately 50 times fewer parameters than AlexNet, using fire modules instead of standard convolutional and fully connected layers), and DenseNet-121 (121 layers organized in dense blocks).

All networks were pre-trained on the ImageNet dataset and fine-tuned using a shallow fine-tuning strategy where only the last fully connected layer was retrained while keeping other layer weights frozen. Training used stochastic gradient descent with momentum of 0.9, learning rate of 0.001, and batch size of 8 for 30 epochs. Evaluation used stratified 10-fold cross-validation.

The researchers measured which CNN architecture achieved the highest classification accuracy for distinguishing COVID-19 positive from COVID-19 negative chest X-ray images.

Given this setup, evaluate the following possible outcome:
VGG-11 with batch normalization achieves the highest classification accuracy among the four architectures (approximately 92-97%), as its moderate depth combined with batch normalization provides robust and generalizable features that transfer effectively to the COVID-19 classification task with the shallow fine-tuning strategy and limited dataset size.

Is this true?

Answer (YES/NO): NO